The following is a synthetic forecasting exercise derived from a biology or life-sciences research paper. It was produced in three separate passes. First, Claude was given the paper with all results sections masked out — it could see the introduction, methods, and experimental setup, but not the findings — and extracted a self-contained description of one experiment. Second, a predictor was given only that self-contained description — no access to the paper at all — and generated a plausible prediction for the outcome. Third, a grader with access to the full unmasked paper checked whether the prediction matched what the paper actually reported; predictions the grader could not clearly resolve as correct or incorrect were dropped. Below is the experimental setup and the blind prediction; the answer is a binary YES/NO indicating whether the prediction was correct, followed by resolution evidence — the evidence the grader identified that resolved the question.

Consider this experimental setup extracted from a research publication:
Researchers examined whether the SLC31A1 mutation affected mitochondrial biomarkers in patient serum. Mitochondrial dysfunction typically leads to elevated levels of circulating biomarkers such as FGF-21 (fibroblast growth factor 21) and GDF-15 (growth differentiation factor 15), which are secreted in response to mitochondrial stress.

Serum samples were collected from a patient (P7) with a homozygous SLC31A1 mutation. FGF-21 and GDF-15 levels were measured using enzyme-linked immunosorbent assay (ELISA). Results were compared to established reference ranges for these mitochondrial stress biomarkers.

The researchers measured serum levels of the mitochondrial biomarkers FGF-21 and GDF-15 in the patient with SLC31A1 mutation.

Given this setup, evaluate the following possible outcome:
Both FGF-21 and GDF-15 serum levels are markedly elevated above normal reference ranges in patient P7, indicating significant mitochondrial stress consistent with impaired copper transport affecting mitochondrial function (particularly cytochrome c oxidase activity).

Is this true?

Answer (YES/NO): YES